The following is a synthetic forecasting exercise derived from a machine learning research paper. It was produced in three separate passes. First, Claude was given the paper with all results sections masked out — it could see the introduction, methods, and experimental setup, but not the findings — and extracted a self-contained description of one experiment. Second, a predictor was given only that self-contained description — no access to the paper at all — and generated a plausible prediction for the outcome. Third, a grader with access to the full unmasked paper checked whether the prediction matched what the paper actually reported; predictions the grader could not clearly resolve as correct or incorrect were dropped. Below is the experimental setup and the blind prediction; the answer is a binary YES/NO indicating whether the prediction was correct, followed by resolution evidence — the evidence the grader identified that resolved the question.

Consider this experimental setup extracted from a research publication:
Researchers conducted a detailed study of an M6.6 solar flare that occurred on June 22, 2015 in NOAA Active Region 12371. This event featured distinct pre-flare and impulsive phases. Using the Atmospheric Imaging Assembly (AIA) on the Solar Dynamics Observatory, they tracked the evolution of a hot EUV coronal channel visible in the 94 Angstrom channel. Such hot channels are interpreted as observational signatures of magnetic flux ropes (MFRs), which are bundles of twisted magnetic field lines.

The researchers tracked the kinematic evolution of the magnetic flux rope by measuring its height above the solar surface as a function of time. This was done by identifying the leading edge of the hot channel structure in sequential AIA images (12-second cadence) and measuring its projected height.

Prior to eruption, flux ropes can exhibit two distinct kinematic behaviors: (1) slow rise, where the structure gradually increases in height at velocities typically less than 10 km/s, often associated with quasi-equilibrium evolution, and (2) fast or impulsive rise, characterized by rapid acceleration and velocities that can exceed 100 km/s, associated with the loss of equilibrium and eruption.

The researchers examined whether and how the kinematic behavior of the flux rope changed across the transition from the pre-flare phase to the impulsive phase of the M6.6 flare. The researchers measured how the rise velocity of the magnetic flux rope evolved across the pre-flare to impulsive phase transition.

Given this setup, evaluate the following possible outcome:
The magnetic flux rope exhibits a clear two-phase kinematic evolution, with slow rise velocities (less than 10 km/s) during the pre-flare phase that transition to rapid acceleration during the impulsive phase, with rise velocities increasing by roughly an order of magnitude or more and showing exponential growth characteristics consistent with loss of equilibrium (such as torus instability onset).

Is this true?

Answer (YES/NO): NO